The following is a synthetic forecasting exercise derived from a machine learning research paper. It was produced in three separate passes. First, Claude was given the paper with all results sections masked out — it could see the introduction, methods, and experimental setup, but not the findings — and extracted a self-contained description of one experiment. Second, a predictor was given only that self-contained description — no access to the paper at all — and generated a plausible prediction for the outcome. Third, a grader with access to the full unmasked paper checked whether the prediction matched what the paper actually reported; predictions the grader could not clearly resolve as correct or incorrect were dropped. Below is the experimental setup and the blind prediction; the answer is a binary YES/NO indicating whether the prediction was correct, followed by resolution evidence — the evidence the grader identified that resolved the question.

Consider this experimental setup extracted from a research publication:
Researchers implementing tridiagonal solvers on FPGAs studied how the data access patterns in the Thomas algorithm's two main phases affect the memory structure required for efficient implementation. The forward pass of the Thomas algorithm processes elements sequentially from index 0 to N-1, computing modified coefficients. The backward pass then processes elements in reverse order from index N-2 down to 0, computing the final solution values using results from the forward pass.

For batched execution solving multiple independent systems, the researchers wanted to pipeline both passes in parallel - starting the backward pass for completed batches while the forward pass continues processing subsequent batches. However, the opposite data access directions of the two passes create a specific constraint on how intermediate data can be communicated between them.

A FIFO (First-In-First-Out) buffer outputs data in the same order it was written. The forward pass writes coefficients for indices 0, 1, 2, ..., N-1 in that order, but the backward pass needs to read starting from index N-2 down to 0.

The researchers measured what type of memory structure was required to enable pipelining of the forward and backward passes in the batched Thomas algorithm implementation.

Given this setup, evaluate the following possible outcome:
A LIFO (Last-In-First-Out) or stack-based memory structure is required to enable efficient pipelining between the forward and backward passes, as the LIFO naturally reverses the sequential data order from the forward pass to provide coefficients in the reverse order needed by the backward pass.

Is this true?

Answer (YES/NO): NO